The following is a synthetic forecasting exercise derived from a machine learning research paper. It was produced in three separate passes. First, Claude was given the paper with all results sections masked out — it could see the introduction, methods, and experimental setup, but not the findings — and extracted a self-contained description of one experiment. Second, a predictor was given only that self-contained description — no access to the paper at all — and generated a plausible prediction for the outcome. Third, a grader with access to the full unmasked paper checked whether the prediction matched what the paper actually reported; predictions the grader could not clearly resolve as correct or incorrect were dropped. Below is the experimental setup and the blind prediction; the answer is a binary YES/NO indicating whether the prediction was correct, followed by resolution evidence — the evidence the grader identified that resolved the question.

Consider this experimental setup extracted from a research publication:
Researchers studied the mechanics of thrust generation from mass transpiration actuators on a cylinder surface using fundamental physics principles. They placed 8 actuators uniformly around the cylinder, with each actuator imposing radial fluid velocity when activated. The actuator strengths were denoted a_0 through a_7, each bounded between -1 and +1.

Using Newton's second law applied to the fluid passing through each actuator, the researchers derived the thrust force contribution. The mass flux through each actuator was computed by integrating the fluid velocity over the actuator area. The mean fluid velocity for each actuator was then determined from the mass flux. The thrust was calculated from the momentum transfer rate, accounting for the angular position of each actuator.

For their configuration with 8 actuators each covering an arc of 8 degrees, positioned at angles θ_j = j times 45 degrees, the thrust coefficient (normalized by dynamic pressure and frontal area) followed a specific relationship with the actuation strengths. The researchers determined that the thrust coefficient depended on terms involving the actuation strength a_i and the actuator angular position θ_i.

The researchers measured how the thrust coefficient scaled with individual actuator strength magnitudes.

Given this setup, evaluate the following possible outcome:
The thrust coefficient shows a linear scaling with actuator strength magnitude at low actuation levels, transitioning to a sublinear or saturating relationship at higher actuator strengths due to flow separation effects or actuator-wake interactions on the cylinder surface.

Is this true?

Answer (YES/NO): NO